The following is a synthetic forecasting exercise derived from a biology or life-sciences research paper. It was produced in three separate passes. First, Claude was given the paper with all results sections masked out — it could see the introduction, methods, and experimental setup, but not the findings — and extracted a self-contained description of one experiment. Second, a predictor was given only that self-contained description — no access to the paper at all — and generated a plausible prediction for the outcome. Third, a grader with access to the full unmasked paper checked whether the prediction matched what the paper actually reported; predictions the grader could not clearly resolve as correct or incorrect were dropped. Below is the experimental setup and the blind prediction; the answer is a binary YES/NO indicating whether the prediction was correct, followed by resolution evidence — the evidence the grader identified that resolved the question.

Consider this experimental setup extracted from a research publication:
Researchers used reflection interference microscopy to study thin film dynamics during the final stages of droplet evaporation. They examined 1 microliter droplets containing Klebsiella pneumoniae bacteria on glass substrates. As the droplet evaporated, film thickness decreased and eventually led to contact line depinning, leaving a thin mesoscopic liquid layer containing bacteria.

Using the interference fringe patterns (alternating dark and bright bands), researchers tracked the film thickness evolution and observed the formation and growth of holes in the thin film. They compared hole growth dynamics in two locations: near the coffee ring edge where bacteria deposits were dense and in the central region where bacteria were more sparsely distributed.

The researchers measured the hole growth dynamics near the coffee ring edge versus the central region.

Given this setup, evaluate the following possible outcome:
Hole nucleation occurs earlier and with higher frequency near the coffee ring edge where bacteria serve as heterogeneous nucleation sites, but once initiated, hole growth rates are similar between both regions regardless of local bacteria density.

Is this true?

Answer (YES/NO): NO